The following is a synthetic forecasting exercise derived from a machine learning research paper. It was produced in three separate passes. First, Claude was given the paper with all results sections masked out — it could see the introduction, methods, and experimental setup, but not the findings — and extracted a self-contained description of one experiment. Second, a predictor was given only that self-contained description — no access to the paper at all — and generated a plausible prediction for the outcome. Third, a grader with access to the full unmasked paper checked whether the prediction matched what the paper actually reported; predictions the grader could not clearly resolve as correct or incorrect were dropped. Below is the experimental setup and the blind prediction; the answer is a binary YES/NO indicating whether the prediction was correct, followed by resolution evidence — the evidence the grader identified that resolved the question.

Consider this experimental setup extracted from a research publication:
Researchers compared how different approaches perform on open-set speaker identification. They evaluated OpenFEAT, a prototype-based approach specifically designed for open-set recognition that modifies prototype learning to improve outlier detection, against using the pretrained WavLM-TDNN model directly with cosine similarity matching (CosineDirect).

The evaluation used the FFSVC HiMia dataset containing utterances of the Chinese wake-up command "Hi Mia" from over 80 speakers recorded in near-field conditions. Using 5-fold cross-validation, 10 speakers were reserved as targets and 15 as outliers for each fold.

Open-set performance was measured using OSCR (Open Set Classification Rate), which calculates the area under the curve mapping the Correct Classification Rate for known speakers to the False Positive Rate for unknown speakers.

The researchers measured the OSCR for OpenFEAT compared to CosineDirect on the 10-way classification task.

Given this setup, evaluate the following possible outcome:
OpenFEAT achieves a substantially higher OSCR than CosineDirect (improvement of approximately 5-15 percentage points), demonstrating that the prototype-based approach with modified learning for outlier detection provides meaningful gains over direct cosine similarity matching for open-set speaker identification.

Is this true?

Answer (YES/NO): YES